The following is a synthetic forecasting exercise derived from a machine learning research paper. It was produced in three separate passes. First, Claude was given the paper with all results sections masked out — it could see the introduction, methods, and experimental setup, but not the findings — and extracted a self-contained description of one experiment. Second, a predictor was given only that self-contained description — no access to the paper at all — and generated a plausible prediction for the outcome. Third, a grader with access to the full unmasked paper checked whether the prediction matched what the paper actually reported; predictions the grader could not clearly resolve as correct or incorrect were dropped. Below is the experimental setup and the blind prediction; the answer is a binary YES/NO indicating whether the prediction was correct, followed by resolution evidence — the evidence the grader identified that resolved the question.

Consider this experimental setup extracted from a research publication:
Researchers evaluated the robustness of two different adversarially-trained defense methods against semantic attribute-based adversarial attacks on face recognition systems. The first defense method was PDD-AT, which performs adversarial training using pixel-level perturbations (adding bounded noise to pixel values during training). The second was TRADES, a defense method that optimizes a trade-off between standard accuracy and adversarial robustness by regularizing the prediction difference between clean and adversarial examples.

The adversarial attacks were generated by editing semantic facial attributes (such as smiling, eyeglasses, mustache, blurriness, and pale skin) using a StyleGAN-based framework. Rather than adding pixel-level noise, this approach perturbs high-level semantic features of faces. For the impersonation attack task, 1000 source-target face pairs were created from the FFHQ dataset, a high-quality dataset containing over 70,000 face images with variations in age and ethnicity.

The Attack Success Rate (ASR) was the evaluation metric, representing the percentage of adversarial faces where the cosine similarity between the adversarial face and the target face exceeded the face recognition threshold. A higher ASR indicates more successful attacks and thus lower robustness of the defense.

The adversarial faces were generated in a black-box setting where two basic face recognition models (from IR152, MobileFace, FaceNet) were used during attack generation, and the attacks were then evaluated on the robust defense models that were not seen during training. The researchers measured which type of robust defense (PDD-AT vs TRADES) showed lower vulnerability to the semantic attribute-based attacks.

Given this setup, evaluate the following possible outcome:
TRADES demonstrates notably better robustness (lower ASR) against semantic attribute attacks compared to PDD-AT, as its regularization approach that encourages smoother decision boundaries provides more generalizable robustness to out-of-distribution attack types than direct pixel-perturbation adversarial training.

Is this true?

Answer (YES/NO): YES